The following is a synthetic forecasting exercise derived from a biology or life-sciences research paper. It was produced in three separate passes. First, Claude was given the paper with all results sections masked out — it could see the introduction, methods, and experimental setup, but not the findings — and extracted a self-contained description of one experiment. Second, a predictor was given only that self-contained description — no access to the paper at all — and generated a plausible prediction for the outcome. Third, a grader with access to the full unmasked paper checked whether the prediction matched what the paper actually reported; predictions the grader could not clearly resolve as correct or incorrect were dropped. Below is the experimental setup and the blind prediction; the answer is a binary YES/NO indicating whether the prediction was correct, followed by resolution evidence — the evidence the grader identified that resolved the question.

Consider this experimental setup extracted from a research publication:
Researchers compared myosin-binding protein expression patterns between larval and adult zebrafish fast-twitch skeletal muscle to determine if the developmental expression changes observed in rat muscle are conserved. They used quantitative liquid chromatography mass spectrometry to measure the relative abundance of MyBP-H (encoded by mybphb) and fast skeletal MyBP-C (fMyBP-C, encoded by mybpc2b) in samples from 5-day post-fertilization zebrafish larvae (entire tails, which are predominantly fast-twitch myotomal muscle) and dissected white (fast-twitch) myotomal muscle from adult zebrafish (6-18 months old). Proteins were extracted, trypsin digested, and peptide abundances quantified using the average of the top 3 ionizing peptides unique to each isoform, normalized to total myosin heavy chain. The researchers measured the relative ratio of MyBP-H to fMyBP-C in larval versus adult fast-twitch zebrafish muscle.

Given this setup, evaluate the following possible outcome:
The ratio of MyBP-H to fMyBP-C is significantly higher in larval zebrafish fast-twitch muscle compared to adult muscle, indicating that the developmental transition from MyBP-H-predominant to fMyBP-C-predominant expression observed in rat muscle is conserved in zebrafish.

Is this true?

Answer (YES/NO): NO